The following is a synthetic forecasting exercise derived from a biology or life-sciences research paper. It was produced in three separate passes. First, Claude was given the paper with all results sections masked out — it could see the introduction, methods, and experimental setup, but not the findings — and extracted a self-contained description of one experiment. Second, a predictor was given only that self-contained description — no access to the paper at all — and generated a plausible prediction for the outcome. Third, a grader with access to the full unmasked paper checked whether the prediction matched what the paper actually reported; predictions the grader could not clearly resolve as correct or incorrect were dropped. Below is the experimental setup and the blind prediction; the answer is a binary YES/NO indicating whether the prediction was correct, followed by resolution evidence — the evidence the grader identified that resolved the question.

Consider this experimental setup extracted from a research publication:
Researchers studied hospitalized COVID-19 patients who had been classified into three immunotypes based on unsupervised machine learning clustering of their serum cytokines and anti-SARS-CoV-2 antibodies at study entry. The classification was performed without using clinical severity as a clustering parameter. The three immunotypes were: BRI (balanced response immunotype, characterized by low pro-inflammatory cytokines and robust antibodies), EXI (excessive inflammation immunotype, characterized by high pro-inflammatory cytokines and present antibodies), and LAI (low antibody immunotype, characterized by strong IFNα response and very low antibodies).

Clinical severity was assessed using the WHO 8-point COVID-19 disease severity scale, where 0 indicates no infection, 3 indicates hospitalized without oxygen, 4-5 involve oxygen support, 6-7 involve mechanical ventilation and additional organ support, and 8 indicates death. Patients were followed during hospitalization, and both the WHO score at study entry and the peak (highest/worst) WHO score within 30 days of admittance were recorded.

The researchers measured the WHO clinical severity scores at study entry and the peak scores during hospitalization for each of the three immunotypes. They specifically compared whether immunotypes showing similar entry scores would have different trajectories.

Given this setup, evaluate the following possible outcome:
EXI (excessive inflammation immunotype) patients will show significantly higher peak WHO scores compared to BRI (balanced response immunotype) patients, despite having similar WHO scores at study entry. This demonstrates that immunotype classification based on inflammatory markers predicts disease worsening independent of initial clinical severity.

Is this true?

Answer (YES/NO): NO